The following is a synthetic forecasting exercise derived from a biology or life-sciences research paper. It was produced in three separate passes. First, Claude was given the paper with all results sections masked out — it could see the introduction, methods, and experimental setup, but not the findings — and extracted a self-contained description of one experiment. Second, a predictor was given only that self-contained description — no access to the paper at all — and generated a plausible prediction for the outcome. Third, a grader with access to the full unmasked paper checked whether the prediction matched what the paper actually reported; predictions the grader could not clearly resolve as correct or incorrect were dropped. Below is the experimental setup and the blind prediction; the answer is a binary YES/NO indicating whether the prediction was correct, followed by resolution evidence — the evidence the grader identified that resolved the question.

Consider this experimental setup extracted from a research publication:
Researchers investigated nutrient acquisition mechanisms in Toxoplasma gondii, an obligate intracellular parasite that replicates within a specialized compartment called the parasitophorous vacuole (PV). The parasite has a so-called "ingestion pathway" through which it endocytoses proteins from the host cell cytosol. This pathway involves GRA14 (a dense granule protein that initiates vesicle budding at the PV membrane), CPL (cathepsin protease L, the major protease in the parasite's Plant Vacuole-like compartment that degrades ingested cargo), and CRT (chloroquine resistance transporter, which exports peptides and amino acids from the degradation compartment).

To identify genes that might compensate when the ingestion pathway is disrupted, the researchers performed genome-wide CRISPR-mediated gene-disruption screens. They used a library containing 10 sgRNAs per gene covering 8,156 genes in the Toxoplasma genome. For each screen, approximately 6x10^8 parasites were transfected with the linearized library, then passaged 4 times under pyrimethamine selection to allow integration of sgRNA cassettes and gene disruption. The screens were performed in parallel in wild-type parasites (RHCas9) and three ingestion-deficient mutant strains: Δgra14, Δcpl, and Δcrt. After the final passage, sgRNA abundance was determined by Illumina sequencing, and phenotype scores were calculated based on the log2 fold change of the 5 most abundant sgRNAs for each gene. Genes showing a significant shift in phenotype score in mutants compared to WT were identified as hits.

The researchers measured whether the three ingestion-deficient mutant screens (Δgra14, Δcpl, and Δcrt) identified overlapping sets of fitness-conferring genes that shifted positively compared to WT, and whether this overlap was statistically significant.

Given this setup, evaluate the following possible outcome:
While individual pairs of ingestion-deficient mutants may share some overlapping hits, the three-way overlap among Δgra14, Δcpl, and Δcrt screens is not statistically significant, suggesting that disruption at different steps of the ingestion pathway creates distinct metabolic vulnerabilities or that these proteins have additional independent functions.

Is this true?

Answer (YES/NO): NO